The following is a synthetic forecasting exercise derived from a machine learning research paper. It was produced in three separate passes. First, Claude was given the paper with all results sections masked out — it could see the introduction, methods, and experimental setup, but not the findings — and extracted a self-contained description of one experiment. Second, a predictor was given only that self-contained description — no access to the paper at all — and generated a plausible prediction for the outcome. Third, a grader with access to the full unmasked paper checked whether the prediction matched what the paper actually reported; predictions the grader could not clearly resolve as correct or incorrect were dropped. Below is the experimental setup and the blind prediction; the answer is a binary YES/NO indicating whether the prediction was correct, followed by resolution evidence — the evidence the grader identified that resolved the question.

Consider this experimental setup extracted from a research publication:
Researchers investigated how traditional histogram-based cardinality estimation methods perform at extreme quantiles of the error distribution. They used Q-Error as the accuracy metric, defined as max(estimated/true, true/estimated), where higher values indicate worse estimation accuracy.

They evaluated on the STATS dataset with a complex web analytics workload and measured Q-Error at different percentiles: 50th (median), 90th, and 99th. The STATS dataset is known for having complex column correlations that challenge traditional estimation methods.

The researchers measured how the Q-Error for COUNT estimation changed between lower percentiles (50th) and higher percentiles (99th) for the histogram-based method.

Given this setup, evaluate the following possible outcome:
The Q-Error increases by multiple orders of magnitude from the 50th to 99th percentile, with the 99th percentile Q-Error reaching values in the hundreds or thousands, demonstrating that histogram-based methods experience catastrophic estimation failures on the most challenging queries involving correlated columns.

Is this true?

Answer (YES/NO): NO